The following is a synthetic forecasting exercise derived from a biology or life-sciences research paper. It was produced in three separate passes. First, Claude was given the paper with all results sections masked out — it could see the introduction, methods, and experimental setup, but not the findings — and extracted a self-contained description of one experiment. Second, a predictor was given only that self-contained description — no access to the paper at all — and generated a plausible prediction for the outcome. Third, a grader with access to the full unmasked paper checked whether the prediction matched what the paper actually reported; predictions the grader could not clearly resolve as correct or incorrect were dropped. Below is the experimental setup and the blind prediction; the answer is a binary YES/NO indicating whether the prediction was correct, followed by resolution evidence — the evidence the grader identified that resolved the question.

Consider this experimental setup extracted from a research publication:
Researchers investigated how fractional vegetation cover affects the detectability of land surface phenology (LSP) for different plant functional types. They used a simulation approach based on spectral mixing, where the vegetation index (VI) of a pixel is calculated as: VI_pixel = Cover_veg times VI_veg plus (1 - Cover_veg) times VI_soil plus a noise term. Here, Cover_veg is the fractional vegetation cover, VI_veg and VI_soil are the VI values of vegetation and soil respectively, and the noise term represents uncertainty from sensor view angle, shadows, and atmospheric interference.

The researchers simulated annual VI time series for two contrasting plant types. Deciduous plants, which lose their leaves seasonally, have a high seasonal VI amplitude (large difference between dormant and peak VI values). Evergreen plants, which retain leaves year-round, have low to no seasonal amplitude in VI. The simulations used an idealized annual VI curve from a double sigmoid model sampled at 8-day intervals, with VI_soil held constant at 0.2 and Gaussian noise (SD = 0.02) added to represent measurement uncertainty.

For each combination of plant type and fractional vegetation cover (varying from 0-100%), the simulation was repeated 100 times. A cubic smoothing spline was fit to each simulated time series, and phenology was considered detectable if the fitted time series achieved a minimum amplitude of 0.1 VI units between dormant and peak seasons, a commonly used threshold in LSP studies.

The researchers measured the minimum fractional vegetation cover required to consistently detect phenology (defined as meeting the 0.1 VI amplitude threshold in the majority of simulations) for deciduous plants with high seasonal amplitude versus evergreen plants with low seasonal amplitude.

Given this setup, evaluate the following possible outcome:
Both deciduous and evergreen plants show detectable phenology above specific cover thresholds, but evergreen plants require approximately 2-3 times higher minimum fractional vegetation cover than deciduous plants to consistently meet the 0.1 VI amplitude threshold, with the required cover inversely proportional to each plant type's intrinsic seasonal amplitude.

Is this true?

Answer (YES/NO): NO